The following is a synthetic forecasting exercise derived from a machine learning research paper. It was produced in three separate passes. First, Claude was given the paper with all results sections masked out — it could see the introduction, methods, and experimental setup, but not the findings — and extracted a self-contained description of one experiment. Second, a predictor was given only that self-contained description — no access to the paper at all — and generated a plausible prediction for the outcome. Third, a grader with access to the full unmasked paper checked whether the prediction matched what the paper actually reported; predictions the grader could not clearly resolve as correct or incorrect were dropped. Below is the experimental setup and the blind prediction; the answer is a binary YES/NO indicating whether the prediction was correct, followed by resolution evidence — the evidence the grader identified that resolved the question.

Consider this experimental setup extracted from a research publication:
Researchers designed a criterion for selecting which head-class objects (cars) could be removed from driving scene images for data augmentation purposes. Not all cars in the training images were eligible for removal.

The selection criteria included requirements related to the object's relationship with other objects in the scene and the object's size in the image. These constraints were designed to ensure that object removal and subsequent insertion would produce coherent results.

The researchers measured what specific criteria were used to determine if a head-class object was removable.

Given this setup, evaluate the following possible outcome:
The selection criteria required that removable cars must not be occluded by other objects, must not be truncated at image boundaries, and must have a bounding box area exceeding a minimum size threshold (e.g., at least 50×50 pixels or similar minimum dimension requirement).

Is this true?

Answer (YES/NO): NO